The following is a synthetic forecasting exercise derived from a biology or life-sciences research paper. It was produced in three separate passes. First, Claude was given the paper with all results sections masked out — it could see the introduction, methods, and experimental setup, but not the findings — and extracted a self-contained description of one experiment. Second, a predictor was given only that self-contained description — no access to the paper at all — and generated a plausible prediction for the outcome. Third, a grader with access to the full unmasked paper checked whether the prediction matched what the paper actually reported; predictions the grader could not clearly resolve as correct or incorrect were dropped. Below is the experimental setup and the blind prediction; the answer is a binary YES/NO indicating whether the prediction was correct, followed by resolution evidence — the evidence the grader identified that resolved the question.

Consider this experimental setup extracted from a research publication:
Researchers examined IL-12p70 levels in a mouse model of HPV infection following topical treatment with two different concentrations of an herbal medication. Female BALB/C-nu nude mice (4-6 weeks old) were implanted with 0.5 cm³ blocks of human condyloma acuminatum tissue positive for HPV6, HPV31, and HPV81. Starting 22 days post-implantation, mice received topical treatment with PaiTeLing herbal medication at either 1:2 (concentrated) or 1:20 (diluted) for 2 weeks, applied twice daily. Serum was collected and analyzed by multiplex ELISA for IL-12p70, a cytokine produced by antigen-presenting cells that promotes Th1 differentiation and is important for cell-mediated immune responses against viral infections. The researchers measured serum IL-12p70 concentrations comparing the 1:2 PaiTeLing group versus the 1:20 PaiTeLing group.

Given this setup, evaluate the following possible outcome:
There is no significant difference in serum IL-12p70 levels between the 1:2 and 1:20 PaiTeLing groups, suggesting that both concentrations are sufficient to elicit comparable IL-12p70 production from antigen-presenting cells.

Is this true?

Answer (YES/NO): YES